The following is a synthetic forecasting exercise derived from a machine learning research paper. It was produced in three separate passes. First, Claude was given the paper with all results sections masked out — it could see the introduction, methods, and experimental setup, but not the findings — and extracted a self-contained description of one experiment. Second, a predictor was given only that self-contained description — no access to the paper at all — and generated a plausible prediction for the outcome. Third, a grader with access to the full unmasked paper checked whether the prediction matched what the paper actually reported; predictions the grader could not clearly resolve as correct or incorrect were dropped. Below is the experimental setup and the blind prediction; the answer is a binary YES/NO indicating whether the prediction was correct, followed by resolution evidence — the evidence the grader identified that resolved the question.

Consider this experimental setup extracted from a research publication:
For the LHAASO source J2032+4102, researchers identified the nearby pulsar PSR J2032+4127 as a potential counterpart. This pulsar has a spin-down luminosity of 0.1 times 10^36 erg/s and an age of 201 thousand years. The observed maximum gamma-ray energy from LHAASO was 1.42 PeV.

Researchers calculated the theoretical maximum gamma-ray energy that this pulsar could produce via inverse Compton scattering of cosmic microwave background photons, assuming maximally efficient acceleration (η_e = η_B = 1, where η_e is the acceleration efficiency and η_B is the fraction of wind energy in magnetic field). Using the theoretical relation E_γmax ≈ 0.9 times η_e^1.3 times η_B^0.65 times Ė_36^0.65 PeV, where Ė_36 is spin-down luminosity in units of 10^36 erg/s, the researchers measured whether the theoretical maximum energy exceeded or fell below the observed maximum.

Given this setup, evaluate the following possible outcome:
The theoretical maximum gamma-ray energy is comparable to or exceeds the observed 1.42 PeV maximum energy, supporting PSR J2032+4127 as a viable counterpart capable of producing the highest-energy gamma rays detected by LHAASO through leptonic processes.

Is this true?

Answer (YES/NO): NO